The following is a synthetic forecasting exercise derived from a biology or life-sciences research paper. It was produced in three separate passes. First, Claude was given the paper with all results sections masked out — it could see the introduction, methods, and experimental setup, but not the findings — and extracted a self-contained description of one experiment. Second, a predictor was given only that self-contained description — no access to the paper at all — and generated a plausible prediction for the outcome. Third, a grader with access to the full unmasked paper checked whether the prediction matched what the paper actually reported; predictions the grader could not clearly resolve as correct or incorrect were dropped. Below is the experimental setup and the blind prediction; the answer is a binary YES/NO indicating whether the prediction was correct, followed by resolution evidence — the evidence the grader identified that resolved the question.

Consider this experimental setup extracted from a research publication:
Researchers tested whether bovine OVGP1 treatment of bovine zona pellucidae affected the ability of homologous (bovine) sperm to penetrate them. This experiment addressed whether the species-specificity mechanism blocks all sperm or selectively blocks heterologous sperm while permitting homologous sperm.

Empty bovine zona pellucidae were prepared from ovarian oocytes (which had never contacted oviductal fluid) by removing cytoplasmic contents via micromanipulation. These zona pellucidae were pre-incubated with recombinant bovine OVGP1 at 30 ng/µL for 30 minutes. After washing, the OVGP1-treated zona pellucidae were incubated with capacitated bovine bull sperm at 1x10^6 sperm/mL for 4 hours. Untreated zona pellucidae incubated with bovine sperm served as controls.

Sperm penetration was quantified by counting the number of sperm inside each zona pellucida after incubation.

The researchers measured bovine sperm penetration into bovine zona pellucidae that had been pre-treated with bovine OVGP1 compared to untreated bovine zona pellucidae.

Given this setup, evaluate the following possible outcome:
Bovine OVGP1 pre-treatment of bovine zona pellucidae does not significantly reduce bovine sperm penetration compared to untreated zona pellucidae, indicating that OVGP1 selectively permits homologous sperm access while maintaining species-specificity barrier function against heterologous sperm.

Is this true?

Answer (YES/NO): YES